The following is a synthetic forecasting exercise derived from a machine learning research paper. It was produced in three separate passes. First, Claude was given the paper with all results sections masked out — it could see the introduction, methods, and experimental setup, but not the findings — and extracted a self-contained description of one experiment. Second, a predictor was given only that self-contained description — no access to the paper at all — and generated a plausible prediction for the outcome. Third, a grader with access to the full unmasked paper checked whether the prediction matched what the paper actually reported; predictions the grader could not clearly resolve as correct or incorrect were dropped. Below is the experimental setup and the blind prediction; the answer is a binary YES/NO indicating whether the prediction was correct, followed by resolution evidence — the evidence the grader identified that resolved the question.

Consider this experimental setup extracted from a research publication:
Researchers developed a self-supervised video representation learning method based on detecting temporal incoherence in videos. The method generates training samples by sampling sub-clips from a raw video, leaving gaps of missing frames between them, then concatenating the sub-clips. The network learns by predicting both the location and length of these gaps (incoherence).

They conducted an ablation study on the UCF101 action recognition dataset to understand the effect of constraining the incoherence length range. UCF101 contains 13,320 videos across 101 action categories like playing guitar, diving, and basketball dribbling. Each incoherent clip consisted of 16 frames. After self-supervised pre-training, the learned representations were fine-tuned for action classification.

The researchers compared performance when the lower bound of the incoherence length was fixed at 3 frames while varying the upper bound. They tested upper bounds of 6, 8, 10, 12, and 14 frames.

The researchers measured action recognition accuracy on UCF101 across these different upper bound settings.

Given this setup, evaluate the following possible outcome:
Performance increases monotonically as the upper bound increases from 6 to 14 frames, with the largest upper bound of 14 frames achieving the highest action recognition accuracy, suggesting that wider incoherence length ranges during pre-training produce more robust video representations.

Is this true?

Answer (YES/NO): NO